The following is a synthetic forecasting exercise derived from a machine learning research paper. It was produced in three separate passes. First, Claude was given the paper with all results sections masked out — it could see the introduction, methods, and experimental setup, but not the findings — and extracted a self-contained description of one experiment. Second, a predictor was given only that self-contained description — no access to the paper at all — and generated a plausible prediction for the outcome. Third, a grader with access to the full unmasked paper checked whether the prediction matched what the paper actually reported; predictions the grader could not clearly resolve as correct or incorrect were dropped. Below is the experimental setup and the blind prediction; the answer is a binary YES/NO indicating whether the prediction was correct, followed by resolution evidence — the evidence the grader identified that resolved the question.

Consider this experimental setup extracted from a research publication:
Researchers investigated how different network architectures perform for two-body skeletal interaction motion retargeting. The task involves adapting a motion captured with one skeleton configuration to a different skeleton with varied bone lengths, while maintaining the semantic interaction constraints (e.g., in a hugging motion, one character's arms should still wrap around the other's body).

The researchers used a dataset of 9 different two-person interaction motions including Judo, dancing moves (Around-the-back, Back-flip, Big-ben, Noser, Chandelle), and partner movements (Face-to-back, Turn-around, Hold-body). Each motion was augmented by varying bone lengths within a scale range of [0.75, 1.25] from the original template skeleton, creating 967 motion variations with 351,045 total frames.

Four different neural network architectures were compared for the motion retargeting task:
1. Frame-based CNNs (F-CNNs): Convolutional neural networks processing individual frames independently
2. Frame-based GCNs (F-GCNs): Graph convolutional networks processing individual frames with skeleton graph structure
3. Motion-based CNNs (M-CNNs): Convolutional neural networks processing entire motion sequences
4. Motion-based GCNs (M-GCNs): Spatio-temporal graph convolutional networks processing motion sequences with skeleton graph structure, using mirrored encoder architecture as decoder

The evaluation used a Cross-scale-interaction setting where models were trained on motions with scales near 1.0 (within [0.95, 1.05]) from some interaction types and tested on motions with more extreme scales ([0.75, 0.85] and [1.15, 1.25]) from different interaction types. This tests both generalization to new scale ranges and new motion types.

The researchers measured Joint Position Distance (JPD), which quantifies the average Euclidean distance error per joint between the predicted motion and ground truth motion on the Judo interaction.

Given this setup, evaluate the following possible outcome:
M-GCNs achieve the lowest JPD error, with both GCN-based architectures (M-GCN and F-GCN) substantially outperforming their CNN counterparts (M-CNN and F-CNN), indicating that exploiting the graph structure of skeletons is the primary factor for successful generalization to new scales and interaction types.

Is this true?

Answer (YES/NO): NO